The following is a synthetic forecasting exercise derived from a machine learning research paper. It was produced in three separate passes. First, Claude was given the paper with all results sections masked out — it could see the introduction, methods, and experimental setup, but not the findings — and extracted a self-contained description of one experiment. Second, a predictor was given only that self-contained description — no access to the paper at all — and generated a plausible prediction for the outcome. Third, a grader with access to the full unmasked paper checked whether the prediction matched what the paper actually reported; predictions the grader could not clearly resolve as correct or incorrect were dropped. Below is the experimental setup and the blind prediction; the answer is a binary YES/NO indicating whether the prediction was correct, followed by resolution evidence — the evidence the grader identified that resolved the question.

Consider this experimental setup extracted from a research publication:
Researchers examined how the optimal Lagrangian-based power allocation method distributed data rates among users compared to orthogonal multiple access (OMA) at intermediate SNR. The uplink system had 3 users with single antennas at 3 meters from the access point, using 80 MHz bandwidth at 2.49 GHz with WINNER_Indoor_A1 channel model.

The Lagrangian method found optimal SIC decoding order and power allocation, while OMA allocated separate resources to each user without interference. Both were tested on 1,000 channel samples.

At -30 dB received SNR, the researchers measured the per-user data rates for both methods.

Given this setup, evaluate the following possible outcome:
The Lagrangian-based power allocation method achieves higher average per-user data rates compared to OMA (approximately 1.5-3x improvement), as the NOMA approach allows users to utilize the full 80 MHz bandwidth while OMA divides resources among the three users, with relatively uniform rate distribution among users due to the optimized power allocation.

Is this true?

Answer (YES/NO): NO